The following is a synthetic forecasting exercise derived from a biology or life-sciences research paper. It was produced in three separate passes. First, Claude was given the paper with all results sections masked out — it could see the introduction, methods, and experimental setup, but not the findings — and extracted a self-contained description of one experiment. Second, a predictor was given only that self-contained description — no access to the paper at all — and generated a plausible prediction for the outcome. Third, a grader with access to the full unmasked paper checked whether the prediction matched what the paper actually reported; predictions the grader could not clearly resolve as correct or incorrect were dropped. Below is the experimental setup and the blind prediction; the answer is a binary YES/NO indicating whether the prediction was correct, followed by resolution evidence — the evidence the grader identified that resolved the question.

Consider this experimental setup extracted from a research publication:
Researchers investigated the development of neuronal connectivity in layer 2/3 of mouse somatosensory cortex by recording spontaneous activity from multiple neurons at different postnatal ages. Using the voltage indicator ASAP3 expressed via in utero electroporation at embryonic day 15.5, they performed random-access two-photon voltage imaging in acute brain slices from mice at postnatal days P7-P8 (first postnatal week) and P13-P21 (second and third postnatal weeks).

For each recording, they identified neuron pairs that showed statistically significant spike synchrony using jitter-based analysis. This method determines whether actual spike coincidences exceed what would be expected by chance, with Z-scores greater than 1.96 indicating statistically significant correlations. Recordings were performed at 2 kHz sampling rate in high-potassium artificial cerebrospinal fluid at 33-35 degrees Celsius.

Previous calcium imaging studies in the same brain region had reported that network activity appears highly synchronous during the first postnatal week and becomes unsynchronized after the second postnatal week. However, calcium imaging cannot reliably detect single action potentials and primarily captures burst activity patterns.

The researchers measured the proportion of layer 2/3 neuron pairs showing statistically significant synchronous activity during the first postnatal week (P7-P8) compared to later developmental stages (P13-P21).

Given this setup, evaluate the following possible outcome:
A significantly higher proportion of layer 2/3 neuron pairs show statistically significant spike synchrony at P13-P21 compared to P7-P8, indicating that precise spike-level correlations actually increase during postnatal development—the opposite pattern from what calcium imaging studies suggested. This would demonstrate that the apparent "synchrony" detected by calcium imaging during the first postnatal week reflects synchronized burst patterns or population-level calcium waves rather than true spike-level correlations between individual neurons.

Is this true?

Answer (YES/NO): YES